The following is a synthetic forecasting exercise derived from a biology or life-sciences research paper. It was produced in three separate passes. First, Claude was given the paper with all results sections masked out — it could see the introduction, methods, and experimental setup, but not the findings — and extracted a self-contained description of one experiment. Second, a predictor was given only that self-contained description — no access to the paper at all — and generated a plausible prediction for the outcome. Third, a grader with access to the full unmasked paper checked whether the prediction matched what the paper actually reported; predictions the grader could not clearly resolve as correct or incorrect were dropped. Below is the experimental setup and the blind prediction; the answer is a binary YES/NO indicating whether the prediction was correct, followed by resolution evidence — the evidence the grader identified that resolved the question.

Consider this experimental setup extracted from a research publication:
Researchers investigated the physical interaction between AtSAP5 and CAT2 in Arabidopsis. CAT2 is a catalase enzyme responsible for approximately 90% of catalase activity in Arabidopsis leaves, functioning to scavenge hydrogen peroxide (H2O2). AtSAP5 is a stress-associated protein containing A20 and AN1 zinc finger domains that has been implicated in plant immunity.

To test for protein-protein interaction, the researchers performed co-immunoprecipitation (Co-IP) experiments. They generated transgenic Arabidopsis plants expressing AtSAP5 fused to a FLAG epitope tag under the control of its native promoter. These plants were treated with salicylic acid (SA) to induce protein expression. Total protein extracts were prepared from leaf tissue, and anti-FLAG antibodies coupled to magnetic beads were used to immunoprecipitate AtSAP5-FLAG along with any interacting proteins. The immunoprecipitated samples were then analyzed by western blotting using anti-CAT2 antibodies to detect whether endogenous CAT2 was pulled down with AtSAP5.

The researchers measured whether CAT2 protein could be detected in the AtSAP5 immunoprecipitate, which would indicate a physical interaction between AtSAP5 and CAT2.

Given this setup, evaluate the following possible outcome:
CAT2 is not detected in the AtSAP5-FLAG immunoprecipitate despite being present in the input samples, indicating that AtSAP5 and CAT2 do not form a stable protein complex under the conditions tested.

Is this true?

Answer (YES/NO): NO